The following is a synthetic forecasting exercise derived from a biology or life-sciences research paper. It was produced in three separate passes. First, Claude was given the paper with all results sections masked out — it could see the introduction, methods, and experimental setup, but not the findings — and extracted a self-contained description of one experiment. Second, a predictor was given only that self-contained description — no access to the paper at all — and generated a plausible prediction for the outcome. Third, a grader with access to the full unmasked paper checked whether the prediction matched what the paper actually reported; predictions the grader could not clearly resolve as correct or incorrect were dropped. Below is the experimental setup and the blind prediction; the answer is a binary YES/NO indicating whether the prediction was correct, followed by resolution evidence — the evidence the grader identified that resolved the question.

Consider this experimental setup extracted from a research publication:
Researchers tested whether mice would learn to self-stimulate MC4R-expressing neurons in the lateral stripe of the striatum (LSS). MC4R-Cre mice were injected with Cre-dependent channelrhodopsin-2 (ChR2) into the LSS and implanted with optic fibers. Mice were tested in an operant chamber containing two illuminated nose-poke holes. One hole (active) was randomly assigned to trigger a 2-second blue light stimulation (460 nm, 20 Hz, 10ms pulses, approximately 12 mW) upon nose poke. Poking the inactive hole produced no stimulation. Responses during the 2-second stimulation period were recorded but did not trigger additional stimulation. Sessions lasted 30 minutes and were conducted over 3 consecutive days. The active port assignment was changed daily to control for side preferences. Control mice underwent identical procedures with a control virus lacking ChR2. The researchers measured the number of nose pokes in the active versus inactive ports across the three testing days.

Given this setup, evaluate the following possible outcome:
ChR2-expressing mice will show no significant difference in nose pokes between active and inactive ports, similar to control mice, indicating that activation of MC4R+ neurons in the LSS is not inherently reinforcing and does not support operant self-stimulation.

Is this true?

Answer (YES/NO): NO